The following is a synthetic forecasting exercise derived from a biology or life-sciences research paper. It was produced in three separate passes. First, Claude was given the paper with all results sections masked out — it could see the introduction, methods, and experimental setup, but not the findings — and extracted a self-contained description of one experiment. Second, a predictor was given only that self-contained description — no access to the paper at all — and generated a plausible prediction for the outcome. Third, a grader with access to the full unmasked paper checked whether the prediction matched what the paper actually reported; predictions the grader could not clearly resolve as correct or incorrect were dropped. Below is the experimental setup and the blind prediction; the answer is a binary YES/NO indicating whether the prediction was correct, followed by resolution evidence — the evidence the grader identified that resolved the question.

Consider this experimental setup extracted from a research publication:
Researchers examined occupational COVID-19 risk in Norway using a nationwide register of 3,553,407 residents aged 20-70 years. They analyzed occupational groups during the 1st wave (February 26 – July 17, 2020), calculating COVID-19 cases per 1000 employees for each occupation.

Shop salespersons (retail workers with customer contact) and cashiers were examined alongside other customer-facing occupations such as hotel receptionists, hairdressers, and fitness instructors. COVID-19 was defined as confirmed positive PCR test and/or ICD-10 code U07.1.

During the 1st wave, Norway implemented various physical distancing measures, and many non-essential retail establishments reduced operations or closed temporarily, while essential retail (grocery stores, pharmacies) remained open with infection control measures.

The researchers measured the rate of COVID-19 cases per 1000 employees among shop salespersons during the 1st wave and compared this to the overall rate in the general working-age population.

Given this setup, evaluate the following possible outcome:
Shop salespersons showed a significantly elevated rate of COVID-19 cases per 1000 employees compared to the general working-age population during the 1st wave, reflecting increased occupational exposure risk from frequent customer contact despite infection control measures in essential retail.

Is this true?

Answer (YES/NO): NO